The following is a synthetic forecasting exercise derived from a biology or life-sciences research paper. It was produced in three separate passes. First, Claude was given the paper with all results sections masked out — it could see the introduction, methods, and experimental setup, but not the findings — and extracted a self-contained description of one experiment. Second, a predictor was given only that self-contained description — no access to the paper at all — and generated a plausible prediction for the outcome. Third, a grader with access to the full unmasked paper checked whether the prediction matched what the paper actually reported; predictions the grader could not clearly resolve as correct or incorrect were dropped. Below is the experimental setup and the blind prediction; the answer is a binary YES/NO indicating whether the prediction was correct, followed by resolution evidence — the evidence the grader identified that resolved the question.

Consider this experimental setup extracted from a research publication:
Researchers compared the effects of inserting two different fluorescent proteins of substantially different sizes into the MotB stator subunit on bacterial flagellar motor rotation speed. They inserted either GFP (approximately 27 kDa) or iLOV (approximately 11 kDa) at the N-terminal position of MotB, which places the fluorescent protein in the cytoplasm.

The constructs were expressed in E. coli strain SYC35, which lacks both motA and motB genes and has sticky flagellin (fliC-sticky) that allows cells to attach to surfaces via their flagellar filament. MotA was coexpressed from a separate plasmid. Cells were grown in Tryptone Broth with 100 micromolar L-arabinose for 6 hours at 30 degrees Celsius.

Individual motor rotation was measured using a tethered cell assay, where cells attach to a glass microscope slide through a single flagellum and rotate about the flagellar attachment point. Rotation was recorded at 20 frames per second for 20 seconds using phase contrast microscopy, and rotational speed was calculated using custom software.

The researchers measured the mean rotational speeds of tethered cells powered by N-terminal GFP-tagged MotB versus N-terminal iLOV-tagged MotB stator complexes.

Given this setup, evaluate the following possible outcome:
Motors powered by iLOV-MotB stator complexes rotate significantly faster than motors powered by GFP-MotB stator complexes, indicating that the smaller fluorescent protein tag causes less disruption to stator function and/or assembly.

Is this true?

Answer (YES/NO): YES